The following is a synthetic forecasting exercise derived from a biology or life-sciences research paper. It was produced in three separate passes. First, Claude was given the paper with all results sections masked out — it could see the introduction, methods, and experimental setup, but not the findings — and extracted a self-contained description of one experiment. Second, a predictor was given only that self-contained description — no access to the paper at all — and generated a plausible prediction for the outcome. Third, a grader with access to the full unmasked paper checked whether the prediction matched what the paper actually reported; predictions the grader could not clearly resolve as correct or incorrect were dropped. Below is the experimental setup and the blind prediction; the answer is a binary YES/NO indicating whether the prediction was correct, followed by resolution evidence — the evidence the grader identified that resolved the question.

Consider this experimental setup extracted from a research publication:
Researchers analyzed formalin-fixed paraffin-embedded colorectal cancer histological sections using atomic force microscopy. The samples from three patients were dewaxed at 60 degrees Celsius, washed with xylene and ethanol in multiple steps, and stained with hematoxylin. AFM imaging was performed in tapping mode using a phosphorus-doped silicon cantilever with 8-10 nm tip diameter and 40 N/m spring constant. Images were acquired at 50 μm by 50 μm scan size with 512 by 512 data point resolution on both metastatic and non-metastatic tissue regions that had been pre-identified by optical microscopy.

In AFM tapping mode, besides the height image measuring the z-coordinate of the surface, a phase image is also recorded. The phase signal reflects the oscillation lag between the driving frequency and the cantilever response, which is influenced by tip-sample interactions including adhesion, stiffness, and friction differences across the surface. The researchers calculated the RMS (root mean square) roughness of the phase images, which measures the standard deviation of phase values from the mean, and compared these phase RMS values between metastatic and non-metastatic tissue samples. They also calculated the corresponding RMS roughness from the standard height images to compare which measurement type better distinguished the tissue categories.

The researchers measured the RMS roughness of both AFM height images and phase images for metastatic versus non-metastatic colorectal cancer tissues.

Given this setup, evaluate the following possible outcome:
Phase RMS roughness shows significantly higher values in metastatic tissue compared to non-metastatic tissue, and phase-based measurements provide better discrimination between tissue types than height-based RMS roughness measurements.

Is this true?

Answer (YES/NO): NO